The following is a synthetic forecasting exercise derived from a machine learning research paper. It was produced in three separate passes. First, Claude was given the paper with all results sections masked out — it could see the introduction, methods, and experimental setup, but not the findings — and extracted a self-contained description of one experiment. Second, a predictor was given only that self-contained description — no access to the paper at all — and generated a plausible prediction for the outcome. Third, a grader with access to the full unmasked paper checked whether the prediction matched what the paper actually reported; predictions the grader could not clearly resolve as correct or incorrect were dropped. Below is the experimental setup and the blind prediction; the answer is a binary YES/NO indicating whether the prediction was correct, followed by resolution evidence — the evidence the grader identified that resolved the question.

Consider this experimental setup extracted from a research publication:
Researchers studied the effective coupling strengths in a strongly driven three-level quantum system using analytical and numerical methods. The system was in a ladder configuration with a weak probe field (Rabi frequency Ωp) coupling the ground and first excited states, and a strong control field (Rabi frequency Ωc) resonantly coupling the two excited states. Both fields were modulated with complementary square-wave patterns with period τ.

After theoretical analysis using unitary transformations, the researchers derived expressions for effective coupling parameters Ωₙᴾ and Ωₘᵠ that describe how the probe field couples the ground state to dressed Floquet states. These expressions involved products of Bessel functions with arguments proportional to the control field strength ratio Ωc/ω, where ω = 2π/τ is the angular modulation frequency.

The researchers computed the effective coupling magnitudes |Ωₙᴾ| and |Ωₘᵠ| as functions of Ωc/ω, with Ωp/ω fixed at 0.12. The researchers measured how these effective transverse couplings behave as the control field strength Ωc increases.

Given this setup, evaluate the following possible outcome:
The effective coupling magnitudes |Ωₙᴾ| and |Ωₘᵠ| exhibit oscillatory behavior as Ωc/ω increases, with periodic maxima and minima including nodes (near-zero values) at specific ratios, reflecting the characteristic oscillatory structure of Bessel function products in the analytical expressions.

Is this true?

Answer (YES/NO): YES